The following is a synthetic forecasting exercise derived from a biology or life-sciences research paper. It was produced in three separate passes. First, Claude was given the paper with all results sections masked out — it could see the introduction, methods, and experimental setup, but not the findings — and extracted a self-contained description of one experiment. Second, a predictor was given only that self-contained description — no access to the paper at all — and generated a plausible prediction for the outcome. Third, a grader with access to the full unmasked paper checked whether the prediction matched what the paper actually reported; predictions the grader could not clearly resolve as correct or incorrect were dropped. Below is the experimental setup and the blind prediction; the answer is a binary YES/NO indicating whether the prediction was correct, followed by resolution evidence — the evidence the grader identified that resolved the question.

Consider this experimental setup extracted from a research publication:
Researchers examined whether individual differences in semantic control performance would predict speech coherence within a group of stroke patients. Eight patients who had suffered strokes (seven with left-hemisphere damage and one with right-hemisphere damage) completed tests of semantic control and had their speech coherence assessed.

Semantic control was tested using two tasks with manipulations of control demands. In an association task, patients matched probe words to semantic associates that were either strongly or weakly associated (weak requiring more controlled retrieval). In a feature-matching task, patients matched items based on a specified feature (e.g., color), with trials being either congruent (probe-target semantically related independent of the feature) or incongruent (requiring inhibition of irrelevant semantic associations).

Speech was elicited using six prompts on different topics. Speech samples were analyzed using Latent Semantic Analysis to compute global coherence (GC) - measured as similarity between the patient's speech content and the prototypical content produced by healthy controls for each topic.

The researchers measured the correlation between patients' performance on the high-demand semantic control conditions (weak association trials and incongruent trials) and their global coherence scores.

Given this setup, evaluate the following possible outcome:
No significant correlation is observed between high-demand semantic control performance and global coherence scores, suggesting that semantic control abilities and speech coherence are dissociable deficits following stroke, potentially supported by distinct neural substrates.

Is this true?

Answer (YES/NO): NO